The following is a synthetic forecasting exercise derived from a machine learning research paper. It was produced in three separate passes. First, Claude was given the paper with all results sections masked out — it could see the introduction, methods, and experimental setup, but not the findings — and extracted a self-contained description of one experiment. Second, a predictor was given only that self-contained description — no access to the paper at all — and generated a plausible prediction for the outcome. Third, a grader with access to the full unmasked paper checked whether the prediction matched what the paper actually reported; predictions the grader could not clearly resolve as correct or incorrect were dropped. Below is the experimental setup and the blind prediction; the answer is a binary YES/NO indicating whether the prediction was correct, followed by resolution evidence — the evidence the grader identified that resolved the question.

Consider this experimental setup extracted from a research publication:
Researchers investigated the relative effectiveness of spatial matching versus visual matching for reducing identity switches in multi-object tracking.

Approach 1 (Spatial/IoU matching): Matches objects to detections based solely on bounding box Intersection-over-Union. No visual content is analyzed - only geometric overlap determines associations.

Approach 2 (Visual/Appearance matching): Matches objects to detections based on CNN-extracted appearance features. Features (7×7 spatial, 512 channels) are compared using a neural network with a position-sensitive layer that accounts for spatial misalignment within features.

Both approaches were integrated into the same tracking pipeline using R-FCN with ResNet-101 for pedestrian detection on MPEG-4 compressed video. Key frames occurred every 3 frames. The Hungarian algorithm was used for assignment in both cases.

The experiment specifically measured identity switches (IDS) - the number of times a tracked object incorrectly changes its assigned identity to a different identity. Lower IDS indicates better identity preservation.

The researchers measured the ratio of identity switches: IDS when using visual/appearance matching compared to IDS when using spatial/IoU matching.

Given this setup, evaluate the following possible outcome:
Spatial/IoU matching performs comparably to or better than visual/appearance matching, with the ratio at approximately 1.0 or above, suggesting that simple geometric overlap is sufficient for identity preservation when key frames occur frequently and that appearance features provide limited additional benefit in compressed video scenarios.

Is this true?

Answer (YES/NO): YES